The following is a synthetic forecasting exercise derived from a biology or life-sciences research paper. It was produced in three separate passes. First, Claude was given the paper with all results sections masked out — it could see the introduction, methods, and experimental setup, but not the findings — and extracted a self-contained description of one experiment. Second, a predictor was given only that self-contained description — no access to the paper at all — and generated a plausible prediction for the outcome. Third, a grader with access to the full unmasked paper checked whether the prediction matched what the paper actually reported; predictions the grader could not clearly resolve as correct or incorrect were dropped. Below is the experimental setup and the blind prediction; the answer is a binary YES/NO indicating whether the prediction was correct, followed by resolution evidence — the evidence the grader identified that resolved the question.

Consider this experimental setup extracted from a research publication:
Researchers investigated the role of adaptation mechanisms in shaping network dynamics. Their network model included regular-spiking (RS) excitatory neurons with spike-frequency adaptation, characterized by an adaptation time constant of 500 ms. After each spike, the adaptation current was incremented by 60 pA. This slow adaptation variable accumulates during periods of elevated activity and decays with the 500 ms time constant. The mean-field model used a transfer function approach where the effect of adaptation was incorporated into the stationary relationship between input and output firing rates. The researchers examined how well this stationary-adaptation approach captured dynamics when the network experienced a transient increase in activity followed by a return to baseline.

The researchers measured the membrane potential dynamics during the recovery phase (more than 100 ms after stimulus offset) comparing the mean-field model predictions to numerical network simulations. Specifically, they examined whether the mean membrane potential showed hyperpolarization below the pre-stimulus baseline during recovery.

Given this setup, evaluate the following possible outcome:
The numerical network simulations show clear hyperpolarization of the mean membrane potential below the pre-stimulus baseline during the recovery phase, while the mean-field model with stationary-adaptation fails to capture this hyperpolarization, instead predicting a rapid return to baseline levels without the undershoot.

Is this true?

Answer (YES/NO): YES